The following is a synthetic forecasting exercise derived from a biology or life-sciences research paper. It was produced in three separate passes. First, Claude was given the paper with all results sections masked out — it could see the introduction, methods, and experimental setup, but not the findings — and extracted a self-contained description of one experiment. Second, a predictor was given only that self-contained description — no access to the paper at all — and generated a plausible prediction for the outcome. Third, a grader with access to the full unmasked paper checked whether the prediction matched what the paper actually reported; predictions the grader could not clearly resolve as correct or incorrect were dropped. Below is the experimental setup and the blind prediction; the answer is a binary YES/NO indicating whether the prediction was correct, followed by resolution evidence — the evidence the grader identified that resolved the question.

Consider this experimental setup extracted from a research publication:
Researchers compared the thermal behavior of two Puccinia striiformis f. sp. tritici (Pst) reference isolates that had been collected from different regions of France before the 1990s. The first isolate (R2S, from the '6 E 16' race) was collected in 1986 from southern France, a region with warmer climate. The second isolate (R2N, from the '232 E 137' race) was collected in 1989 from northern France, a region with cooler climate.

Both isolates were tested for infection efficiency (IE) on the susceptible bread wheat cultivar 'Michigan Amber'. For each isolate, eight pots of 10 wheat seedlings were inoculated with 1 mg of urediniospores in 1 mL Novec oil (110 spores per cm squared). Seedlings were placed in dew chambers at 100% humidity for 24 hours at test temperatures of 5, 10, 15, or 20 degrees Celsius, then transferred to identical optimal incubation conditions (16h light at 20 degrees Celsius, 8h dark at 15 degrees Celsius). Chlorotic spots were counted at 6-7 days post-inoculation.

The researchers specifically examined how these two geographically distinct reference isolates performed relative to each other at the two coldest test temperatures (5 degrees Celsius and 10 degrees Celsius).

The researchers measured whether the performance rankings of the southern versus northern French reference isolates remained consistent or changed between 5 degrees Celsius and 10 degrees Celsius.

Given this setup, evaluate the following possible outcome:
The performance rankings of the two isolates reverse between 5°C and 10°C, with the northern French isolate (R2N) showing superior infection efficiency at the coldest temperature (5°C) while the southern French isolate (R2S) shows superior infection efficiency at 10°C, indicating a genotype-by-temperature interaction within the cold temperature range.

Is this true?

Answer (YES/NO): YES